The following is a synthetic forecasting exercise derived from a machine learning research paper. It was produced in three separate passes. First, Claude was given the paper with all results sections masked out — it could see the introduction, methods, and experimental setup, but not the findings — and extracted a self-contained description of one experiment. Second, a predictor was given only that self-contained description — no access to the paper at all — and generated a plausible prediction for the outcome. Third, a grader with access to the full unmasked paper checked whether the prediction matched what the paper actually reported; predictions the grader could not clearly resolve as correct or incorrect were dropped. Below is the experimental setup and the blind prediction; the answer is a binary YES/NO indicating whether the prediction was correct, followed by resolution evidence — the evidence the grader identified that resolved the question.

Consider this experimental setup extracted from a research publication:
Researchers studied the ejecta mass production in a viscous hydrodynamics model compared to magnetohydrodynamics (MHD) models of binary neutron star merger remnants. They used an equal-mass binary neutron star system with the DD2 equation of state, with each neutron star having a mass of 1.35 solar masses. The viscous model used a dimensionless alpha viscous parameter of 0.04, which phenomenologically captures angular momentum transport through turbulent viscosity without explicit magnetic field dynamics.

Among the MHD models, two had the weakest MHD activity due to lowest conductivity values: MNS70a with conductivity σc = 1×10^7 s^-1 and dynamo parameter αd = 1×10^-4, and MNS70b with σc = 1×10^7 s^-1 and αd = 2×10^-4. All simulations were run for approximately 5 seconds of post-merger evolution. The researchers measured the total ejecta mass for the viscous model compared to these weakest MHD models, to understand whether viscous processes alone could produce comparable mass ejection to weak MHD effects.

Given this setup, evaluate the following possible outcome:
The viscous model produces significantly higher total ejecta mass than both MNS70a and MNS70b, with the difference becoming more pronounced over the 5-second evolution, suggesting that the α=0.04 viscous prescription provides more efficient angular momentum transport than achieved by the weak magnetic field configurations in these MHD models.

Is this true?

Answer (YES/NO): NO